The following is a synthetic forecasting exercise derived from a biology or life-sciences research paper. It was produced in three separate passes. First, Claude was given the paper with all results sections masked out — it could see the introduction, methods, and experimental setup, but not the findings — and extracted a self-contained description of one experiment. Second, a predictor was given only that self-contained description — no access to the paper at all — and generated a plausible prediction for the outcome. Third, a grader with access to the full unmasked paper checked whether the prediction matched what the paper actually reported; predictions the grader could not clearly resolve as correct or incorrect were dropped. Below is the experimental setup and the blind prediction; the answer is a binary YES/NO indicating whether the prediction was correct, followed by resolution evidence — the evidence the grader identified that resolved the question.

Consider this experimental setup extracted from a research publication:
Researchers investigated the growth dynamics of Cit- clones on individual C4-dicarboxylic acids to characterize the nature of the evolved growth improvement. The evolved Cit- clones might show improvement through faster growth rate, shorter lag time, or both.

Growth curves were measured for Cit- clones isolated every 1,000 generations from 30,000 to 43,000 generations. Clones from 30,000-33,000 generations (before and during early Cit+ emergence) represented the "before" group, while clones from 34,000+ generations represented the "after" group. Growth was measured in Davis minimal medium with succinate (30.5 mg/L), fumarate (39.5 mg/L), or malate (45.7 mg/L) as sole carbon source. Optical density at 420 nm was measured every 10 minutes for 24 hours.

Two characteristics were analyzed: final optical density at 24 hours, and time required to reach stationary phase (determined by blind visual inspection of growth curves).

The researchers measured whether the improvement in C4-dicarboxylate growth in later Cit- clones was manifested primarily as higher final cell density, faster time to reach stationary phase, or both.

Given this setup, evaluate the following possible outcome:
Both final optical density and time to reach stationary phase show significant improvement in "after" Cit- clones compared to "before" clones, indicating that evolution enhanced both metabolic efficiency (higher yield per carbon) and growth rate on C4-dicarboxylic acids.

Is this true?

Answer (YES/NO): YES